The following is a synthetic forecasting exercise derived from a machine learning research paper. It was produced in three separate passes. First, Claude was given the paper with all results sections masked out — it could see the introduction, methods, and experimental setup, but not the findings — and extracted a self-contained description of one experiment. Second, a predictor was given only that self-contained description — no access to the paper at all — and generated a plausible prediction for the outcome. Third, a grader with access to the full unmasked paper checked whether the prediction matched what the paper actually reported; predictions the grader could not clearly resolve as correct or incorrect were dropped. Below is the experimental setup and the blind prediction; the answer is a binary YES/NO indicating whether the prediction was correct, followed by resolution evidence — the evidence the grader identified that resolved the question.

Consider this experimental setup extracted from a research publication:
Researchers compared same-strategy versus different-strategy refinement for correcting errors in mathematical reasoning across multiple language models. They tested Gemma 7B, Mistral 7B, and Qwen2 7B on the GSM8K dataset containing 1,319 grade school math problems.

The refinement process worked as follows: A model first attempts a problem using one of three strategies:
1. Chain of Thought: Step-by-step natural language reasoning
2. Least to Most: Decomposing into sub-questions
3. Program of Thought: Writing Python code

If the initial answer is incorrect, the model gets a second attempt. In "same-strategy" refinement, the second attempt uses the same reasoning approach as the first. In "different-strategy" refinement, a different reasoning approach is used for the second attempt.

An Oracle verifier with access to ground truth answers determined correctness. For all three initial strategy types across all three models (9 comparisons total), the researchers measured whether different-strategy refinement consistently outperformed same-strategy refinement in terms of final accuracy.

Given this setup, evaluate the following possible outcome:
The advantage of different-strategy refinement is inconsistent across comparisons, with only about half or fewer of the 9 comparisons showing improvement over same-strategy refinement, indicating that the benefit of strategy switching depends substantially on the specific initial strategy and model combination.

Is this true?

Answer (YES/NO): NO